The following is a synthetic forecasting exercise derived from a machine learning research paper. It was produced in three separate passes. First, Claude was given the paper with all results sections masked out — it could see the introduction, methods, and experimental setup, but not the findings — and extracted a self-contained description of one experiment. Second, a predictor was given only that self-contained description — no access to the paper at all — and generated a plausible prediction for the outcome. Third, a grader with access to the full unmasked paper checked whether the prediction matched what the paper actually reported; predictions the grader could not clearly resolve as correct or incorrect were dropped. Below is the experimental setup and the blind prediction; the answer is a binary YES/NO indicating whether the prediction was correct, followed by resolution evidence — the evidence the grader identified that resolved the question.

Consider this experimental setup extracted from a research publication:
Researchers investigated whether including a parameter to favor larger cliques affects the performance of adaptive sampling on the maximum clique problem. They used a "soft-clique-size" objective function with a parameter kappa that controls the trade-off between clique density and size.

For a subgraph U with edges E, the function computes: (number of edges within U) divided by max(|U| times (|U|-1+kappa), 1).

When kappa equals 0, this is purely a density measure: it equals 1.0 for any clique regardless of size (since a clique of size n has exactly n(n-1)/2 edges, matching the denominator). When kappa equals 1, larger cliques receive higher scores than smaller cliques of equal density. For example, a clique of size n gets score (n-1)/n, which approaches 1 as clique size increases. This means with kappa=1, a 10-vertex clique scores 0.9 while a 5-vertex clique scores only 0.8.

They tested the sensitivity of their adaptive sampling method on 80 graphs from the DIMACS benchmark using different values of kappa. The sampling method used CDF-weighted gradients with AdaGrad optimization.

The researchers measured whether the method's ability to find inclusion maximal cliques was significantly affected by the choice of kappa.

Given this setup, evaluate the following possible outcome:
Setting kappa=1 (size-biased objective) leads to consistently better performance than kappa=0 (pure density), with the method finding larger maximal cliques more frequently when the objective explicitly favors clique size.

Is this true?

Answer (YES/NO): NO